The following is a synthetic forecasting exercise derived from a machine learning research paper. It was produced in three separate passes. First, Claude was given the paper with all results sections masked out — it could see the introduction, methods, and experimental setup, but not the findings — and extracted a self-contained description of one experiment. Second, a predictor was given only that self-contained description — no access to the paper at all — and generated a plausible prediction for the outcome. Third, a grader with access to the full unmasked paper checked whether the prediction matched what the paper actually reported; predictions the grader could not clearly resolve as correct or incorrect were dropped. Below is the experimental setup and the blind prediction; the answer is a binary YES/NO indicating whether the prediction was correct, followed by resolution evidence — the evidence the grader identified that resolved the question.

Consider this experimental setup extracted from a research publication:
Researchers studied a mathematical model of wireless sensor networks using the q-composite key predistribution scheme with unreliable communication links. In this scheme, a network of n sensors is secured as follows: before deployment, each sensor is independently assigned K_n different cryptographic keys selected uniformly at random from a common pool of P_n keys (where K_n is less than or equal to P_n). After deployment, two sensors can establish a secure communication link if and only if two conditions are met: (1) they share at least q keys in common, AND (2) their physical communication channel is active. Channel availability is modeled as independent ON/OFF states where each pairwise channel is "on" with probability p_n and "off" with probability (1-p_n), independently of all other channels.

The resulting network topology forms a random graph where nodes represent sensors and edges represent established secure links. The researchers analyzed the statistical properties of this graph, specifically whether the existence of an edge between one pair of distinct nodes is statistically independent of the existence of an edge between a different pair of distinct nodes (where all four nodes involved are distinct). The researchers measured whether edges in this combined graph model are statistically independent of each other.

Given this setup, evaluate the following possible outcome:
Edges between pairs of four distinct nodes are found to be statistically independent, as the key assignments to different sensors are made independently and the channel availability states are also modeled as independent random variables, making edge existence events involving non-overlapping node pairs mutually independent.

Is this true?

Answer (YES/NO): NO